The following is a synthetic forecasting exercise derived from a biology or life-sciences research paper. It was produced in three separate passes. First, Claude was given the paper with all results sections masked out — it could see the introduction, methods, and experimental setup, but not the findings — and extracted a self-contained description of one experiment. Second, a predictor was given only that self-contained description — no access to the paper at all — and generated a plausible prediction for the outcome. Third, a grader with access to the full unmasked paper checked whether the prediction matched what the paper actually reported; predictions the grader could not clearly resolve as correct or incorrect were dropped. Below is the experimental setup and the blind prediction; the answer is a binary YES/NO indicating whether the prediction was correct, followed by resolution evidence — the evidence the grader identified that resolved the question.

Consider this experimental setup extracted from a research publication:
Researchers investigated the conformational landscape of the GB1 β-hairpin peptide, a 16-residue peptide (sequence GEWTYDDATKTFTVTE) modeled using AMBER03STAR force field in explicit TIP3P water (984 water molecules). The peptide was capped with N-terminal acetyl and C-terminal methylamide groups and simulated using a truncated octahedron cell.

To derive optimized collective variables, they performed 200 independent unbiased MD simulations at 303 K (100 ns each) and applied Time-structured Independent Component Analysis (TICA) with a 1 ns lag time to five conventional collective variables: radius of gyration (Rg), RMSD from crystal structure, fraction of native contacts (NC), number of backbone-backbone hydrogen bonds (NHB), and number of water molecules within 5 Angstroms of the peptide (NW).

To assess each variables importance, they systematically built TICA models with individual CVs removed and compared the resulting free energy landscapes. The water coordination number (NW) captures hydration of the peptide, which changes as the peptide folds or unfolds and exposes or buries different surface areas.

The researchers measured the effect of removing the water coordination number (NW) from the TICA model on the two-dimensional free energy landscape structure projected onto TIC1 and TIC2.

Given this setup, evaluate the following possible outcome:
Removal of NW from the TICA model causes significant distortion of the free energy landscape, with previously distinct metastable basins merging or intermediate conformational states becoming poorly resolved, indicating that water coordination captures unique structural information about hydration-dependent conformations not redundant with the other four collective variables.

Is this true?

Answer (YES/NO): NO